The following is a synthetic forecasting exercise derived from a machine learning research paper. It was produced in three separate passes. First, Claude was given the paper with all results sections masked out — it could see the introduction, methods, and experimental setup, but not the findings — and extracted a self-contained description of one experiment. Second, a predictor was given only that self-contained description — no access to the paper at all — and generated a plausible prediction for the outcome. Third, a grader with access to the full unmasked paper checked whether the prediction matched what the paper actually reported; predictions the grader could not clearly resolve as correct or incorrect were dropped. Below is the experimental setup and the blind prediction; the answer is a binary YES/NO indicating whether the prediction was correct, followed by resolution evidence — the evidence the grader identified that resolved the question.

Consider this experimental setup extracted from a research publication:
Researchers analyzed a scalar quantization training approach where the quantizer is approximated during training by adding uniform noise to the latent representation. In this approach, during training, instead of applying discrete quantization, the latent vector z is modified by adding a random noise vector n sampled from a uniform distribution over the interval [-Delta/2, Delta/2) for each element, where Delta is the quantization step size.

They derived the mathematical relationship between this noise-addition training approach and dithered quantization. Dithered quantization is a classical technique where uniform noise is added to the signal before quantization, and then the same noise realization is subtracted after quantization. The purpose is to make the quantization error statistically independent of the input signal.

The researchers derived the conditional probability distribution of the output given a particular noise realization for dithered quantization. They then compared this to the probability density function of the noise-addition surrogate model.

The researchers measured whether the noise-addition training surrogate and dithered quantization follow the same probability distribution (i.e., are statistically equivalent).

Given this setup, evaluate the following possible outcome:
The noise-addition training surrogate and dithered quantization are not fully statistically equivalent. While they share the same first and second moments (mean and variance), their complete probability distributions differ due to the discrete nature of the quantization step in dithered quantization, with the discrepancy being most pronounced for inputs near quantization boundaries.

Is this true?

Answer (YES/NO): NO